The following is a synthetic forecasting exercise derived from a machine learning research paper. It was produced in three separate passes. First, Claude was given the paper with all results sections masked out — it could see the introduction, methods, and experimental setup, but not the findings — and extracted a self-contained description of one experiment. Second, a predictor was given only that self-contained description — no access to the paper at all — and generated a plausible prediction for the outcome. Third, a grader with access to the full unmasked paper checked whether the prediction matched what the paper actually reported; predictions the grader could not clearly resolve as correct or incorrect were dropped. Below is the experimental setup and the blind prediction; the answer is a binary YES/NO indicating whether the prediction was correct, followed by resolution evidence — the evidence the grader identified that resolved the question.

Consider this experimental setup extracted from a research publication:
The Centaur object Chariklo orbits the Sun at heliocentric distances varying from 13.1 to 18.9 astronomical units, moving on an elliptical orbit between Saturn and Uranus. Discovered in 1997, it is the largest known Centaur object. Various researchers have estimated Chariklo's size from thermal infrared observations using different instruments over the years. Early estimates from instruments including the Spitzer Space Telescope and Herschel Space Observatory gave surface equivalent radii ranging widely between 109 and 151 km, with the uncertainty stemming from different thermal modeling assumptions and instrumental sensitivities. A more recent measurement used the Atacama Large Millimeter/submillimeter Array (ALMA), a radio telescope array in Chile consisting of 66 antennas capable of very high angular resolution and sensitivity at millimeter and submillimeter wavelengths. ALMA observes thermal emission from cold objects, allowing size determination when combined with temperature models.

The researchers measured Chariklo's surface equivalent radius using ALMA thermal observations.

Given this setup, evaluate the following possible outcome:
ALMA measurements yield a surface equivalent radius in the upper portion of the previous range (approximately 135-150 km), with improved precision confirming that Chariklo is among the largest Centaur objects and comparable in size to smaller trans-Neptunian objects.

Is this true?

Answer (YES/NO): NO